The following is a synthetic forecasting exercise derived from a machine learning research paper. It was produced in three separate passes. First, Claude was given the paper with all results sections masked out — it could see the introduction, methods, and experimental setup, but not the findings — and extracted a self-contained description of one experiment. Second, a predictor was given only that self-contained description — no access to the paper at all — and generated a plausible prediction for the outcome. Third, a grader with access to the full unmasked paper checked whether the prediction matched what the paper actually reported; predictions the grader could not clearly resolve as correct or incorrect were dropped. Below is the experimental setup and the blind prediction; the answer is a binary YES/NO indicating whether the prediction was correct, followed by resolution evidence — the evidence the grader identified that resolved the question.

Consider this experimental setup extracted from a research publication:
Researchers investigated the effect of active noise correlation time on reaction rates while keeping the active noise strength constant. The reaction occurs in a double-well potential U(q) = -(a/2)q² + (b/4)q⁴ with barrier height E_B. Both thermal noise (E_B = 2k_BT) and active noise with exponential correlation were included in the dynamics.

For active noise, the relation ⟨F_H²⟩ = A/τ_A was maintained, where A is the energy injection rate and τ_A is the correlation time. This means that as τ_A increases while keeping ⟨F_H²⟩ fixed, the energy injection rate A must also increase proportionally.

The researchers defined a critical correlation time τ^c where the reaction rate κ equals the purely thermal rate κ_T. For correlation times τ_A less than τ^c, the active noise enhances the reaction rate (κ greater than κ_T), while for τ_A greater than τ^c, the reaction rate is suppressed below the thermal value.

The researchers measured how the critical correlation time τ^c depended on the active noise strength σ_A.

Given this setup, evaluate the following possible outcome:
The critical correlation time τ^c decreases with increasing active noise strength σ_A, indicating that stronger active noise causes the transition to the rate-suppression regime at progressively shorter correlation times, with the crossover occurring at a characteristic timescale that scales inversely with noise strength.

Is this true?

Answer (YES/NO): NO